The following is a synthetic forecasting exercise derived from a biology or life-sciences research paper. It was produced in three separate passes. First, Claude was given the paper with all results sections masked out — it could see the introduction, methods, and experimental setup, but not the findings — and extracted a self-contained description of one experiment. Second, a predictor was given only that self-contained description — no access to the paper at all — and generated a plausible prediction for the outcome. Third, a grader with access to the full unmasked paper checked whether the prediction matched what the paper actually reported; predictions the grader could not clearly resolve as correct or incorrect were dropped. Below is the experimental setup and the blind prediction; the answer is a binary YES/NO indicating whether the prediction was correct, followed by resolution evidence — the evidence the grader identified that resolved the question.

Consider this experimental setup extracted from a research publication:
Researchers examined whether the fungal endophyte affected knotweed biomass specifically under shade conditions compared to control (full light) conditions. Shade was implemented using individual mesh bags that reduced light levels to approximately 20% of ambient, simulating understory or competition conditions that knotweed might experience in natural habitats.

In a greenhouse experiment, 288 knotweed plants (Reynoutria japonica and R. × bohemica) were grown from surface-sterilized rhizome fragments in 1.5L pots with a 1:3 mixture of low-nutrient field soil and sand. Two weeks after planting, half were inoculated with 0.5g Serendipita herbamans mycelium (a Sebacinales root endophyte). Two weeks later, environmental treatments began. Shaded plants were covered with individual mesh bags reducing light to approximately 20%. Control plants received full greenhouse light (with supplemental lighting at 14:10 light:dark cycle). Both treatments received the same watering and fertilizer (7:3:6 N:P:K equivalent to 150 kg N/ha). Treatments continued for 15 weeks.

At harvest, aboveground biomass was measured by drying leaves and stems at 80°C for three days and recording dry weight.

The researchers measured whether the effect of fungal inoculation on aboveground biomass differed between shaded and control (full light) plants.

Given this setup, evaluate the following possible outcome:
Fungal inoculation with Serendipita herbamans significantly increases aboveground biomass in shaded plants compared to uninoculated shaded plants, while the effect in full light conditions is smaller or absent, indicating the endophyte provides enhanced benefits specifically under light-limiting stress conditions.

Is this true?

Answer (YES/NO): NO